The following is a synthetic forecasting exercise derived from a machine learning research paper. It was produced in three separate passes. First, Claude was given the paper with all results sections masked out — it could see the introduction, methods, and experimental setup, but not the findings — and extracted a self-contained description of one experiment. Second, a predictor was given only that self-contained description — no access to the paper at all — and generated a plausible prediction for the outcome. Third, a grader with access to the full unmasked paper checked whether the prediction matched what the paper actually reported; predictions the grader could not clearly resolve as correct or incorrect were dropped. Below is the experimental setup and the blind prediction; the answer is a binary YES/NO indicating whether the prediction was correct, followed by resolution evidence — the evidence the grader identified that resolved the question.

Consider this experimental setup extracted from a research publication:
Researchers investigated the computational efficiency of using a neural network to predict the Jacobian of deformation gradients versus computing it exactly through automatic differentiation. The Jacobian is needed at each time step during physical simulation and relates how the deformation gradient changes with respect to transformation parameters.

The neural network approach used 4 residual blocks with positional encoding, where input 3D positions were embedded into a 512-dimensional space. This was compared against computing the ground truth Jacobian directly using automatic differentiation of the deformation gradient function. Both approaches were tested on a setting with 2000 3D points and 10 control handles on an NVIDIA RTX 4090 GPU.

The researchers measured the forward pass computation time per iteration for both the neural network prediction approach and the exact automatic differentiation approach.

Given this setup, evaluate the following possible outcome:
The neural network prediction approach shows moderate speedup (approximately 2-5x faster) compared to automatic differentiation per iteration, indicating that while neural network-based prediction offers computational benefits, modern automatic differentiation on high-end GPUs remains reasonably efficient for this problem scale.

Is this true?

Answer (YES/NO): NO